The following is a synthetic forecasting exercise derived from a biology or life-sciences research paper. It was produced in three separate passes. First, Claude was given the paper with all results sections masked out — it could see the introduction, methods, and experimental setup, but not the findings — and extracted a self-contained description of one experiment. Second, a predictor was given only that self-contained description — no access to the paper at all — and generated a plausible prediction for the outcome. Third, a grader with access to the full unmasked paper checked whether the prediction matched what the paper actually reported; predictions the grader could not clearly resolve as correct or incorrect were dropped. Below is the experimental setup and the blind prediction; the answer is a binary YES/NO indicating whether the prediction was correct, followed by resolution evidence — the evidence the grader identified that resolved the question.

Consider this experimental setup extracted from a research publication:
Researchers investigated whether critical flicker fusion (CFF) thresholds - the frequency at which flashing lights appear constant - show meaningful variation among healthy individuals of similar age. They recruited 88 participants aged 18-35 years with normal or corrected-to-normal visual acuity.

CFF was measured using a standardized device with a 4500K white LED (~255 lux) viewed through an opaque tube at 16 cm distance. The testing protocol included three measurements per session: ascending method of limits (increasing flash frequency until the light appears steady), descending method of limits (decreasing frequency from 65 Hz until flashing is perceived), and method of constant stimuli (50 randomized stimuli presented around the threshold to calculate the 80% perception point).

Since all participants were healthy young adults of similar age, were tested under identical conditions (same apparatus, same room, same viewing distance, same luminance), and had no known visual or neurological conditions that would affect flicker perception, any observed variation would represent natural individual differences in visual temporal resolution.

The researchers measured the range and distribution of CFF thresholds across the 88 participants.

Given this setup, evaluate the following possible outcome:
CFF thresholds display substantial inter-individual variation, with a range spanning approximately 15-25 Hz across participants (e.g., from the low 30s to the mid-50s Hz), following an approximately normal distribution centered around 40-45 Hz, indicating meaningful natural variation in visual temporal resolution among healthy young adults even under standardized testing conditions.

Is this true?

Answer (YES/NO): NO